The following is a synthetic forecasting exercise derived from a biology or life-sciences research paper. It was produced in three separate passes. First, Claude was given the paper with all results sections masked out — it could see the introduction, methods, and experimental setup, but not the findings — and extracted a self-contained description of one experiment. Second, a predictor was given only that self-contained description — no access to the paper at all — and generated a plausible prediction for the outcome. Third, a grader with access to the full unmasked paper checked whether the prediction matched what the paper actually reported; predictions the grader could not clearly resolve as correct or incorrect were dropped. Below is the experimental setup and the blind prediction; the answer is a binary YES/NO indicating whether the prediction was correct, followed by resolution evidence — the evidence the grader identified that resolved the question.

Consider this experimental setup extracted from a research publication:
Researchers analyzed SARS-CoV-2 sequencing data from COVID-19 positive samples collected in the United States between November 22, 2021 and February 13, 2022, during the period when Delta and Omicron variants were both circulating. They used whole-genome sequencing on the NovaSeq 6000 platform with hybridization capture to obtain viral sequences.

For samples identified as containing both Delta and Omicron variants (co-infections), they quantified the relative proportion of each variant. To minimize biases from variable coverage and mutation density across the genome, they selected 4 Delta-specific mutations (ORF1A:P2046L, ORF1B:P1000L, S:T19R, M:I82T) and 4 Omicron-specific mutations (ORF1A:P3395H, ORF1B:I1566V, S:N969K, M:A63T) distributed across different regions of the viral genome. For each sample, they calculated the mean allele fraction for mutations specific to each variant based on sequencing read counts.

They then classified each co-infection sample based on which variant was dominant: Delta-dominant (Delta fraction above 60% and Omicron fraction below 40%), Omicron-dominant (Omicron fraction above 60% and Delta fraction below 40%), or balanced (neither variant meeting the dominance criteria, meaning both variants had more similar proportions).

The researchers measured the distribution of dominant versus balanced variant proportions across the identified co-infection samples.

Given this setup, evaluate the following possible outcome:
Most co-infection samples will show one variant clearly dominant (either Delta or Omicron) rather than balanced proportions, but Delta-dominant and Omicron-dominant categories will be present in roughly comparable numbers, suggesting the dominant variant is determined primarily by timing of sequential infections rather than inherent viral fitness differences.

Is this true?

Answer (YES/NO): NO